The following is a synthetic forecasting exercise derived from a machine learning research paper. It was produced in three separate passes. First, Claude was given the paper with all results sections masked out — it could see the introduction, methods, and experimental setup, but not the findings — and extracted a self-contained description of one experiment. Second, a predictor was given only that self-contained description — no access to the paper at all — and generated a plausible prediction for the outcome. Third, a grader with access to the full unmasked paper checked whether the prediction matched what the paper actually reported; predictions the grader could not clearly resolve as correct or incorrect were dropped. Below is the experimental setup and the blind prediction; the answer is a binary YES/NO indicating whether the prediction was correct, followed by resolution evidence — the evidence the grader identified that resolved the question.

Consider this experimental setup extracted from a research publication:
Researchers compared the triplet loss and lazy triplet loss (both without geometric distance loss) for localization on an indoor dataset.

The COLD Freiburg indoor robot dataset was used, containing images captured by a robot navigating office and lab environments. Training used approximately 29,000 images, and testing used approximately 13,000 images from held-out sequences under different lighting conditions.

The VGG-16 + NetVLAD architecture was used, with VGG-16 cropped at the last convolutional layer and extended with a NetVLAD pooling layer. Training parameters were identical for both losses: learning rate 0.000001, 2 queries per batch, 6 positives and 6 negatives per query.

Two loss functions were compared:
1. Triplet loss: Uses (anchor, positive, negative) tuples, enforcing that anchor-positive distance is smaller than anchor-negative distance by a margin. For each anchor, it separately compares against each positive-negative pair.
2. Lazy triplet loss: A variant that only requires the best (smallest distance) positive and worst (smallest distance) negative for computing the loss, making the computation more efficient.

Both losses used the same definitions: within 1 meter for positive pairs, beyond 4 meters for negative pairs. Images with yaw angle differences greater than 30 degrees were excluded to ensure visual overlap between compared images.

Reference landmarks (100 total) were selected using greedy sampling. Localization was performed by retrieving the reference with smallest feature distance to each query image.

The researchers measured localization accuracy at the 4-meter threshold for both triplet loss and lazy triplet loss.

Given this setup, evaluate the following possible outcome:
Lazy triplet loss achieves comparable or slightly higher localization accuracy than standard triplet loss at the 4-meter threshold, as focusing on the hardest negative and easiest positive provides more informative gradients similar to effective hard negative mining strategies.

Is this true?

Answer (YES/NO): YES